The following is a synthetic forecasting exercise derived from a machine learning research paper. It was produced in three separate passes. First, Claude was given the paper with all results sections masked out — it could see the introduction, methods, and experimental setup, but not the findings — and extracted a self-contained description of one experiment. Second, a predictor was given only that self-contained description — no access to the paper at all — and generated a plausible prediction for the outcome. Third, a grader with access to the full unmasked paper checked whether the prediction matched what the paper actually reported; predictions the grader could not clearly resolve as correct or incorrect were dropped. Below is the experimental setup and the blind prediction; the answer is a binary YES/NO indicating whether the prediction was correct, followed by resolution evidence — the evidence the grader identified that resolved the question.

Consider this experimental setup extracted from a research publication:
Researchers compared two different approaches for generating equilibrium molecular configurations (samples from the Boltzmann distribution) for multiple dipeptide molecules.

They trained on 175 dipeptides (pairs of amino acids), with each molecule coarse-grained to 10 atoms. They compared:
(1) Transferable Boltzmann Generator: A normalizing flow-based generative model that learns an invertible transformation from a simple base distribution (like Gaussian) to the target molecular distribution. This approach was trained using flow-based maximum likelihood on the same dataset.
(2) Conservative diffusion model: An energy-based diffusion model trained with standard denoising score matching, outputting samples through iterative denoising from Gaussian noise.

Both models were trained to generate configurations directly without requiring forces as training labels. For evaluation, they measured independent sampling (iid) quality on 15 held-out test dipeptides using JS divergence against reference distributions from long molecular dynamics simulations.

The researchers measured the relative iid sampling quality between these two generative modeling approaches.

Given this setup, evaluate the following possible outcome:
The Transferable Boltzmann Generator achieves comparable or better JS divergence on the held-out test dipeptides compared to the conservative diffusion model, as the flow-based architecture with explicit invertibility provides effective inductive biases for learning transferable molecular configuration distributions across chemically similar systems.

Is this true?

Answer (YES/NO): NO